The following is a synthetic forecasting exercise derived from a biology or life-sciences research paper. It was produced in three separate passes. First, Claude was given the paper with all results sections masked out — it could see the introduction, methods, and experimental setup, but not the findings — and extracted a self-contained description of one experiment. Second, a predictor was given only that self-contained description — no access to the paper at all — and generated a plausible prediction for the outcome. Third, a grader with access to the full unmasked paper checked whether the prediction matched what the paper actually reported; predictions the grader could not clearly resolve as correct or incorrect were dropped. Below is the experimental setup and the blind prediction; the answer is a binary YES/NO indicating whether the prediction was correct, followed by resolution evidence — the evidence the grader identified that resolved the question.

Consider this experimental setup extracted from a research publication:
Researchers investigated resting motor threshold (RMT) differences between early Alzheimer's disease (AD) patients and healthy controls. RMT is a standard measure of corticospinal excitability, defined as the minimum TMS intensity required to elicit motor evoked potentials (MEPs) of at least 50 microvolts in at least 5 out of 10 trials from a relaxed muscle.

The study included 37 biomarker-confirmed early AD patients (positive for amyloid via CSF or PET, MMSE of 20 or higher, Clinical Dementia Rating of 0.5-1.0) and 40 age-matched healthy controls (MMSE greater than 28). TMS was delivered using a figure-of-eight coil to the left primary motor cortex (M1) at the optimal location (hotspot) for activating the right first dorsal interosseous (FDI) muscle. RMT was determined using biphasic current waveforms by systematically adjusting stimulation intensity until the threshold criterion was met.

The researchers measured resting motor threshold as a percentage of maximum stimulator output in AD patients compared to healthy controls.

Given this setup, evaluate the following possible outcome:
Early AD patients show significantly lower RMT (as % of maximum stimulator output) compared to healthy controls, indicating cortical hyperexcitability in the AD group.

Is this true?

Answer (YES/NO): YES